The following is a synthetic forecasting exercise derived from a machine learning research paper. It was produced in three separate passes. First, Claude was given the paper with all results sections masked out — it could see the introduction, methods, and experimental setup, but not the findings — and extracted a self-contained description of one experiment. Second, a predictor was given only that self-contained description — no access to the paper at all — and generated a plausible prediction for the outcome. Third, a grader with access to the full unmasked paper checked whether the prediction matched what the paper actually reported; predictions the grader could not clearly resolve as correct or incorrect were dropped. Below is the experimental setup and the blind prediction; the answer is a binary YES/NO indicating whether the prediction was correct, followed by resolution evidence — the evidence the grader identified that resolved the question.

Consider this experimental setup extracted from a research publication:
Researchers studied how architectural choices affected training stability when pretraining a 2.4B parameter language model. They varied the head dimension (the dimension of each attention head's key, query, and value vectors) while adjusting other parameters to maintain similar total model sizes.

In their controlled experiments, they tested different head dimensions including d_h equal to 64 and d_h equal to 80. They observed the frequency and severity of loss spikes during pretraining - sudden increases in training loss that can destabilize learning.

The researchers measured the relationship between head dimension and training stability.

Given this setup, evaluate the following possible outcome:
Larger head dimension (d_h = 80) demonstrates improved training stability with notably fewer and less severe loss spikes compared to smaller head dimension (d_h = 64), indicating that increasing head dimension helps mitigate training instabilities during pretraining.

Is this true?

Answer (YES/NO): YES